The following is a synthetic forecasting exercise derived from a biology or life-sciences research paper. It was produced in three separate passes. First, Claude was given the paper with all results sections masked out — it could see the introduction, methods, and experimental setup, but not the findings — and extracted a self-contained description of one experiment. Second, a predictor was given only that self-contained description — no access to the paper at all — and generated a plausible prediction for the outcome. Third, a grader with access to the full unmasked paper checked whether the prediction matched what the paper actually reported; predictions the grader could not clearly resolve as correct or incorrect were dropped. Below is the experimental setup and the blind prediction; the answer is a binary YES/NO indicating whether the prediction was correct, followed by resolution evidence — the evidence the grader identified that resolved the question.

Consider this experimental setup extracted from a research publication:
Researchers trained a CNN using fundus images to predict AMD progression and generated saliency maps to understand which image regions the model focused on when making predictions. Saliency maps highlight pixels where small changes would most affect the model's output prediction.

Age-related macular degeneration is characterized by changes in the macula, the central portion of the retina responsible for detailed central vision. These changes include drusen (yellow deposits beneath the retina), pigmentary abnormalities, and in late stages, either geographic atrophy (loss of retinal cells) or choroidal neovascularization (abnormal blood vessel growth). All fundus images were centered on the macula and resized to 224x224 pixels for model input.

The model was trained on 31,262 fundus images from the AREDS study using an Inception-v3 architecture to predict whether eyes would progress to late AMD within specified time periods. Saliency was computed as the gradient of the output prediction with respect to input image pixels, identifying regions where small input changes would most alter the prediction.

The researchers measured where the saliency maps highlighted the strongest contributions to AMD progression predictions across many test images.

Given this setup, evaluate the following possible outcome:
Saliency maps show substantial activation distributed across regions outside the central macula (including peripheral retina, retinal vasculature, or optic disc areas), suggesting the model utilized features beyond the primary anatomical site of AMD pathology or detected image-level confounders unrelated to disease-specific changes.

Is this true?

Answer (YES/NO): NO